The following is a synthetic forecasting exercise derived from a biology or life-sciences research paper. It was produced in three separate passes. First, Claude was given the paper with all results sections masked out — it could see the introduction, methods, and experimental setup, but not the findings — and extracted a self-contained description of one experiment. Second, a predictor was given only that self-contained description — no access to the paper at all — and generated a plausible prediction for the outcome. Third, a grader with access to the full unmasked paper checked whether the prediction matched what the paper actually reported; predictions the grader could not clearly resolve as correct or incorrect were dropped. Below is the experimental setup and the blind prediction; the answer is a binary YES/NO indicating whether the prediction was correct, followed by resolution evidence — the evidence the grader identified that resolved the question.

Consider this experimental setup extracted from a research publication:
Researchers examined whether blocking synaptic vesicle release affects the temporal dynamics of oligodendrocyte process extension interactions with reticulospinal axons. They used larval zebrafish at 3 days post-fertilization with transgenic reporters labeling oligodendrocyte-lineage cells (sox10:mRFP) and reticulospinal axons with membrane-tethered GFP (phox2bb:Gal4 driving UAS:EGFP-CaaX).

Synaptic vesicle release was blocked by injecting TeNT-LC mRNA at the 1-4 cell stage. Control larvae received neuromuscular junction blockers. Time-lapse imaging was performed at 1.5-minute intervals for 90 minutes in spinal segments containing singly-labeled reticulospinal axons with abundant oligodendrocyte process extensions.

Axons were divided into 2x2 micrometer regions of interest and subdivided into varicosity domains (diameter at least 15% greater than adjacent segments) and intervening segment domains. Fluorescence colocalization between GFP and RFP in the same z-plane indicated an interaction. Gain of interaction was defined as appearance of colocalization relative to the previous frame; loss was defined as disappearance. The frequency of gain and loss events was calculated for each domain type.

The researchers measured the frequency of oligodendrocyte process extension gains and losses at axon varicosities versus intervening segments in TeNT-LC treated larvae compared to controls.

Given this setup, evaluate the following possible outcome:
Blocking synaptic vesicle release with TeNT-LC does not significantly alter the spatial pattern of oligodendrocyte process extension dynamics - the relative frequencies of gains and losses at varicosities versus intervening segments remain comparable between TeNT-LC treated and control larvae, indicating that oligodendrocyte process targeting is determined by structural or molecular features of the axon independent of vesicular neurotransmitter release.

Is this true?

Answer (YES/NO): NO